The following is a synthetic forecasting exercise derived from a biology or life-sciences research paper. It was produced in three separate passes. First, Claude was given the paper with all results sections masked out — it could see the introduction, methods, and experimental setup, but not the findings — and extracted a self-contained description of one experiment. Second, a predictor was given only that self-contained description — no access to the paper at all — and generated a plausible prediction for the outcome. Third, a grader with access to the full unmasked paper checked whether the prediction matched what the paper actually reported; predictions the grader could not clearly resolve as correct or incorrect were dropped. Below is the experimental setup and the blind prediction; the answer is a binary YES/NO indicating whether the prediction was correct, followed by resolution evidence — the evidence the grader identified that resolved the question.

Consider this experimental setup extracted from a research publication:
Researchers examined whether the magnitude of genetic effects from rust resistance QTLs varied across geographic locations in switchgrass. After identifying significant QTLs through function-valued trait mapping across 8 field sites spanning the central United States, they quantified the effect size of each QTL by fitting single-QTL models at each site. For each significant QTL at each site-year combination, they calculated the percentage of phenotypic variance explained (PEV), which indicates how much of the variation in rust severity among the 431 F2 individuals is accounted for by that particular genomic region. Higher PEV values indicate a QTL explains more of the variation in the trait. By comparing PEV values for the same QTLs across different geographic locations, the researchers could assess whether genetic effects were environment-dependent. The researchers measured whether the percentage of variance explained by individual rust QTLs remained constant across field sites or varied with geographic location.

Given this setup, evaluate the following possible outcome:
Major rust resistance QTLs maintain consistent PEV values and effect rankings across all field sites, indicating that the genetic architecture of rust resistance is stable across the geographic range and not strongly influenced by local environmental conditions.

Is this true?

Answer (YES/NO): NO